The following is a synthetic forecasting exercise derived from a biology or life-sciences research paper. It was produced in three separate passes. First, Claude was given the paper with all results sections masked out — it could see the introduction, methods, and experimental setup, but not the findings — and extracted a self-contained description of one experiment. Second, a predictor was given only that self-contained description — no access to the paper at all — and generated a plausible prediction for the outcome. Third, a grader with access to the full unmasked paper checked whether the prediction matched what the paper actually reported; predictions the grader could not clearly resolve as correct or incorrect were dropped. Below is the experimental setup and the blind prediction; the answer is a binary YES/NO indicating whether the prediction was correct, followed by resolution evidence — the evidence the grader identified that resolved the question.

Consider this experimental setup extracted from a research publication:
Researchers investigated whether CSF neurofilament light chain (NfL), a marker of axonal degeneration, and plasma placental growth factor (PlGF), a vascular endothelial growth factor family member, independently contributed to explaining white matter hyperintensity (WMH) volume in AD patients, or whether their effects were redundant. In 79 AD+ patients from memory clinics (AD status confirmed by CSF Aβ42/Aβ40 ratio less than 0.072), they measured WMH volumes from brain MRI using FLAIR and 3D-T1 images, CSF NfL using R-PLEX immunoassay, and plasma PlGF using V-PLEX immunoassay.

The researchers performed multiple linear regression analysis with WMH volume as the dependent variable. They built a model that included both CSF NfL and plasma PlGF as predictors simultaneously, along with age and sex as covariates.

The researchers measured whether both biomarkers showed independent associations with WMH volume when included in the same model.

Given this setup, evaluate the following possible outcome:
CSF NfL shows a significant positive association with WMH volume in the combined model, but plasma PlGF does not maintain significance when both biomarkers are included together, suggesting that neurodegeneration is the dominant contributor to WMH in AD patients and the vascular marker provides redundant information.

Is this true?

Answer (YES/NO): NO